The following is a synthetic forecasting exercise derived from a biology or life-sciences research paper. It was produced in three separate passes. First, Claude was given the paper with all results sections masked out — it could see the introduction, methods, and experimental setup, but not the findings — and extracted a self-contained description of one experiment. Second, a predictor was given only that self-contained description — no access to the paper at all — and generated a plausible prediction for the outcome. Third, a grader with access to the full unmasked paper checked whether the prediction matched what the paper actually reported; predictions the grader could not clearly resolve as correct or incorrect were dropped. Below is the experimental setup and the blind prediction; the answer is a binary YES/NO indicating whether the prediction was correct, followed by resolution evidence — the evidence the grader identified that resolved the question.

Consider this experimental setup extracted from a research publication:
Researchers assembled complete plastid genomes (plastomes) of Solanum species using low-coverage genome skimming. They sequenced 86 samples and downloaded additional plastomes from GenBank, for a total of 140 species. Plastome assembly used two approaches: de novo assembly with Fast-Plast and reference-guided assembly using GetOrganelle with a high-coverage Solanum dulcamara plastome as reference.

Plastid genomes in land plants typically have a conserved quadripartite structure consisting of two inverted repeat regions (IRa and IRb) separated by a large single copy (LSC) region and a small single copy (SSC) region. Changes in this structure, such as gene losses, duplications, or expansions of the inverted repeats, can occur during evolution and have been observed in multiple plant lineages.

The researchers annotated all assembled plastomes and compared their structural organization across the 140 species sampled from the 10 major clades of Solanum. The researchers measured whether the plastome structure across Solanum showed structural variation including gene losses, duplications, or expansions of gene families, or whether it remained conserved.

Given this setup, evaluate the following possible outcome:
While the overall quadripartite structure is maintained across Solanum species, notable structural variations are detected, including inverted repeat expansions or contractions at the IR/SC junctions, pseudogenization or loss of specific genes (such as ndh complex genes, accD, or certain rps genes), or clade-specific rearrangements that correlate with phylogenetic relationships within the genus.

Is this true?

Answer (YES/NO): NO